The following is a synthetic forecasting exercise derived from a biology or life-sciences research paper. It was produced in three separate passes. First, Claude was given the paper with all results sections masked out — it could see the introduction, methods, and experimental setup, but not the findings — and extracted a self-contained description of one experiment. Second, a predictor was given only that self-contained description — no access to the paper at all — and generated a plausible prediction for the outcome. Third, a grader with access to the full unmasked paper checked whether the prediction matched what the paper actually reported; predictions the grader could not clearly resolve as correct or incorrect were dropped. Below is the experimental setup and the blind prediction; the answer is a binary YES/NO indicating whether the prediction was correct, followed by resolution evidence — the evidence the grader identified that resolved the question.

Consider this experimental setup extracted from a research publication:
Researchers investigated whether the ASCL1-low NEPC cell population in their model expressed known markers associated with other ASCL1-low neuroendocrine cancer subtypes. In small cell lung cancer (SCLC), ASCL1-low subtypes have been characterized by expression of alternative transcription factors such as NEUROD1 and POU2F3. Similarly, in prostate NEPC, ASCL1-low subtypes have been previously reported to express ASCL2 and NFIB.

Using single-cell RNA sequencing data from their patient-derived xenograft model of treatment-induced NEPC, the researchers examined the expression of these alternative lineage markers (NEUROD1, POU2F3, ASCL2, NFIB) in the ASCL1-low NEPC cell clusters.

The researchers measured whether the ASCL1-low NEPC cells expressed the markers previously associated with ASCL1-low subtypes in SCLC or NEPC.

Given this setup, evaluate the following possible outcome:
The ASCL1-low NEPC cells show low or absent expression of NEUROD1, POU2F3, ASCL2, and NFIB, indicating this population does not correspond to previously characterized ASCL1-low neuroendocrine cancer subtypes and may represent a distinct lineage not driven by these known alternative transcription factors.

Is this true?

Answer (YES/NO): YES